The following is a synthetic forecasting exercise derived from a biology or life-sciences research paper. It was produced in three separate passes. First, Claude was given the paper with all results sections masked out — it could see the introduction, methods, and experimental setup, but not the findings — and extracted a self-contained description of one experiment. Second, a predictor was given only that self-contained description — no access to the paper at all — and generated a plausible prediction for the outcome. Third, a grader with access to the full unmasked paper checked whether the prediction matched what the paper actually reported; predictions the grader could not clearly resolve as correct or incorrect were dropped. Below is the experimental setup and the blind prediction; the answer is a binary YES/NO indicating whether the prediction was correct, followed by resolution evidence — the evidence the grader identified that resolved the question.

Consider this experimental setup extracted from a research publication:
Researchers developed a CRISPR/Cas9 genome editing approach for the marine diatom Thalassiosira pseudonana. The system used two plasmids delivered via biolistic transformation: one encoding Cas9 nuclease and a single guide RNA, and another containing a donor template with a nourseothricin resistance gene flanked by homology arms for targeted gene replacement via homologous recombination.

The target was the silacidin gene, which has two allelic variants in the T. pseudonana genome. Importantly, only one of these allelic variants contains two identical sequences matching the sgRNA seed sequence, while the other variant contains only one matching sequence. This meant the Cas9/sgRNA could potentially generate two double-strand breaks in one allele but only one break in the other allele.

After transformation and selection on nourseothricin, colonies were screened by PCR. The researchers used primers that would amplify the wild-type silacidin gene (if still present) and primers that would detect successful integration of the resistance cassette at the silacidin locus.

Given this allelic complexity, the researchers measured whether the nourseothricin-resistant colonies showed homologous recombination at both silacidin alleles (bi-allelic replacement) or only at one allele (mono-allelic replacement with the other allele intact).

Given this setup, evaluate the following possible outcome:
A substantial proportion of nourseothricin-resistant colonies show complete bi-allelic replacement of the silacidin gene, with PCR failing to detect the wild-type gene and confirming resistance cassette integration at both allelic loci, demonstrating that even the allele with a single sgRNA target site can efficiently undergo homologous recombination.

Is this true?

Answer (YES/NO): NO